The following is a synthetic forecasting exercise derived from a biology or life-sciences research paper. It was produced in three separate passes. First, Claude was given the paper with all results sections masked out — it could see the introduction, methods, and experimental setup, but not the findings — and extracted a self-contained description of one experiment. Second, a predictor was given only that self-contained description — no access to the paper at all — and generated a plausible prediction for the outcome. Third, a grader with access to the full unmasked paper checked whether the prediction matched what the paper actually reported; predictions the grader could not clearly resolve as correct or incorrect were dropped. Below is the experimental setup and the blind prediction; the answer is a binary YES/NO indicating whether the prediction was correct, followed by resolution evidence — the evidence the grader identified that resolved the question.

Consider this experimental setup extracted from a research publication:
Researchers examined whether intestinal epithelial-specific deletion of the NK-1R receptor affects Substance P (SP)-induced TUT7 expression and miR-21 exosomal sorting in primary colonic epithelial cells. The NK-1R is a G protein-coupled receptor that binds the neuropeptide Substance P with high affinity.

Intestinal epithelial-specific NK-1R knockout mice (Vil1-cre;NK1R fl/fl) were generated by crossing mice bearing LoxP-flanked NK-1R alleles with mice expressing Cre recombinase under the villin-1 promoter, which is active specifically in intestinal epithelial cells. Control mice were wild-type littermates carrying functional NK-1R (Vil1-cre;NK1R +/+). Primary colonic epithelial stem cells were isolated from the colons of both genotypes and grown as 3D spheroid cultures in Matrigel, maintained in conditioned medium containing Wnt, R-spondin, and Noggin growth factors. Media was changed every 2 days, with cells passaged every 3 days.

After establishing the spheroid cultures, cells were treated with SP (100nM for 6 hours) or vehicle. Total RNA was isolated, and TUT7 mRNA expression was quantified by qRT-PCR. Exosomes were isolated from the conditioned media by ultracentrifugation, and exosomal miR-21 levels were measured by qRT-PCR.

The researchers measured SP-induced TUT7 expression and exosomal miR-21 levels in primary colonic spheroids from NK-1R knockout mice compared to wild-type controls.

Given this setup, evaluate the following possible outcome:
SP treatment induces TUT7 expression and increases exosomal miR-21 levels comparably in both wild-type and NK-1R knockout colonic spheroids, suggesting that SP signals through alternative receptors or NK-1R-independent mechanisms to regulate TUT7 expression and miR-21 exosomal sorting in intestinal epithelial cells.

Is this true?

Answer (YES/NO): NO